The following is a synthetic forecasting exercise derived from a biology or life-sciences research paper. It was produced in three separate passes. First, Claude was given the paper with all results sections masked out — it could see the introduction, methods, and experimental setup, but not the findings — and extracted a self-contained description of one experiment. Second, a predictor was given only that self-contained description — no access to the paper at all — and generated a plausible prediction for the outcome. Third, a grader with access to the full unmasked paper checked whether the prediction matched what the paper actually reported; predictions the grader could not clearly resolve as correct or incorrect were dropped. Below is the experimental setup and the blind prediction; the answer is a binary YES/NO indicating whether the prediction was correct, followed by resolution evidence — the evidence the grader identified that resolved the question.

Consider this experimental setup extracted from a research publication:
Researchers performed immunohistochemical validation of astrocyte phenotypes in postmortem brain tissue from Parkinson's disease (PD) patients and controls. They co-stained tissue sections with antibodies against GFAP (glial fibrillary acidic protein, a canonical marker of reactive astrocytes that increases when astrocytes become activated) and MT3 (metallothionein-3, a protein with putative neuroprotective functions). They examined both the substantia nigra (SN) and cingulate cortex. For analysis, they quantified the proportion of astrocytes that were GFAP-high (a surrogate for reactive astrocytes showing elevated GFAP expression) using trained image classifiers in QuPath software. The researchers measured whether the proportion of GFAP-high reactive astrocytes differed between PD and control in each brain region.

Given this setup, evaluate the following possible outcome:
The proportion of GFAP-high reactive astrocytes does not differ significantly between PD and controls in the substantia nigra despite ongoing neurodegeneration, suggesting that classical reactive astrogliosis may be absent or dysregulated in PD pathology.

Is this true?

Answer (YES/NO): NO